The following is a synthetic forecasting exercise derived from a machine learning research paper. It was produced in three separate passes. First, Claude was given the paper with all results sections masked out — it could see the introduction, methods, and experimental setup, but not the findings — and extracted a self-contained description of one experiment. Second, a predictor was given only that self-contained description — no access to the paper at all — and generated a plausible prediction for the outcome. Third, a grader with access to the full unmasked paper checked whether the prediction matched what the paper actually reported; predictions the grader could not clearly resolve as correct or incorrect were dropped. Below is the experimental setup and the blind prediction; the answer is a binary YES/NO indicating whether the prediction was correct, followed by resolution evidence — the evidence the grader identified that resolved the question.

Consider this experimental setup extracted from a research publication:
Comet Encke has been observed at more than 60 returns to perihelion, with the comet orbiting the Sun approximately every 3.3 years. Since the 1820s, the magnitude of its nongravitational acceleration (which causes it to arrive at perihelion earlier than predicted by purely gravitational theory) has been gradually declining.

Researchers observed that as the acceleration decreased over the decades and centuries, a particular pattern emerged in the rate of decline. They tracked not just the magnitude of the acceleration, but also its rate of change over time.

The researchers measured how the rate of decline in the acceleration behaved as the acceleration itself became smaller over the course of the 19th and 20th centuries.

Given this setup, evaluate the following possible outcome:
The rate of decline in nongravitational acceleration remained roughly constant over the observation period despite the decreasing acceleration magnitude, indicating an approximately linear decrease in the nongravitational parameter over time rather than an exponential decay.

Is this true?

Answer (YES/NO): NO